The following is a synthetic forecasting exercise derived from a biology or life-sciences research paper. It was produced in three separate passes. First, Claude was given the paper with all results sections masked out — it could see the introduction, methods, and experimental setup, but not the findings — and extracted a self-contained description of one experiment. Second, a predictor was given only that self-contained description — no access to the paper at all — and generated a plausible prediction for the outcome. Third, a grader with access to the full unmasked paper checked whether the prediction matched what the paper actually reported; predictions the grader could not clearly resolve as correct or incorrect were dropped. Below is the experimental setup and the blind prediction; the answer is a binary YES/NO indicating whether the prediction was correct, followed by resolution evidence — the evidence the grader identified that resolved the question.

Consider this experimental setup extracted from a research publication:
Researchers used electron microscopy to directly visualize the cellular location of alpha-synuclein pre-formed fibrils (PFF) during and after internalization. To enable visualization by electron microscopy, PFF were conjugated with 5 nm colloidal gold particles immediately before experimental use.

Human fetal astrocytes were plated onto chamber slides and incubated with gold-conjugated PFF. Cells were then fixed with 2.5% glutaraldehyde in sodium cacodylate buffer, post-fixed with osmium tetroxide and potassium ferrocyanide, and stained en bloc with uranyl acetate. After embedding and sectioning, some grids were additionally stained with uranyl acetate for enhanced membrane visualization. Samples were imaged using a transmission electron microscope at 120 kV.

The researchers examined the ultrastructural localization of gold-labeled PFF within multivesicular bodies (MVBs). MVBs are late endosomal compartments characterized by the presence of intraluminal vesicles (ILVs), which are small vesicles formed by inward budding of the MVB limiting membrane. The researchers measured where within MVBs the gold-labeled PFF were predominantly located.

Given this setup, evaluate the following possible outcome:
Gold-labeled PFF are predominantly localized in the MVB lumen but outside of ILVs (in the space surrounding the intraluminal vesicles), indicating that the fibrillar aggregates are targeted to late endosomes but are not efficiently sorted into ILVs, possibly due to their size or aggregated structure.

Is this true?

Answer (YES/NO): NO